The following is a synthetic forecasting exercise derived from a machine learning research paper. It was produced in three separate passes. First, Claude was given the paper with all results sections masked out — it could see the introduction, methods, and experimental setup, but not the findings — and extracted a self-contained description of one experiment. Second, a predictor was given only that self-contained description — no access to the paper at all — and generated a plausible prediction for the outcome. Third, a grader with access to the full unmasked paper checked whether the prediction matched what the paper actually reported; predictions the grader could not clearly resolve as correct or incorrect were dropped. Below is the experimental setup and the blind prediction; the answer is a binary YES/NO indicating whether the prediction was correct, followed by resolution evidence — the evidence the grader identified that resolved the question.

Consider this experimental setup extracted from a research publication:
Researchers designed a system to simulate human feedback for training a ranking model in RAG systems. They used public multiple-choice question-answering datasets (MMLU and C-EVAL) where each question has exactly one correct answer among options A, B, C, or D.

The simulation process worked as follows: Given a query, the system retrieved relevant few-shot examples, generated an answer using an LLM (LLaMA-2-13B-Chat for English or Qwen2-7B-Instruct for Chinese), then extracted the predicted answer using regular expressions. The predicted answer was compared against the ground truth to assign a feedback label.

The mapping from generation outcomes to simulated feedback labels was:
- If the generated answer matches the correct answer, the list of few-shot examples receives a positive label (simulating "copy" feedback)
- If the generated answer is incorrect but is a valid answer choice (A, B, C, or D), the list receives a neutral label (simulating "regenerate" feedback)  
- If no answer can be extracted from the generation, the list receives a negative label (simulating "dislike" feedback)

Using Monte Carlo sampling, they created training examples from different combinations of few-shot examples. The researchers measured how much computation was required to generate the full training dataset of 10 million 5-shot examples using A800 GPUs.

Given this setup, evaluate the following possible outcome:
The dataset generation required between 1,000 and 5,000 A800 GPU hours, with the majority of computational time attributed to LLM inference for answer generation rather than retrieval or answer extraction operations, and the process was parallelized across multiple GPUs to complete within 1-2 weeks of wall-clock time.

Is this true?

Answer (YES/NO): NO